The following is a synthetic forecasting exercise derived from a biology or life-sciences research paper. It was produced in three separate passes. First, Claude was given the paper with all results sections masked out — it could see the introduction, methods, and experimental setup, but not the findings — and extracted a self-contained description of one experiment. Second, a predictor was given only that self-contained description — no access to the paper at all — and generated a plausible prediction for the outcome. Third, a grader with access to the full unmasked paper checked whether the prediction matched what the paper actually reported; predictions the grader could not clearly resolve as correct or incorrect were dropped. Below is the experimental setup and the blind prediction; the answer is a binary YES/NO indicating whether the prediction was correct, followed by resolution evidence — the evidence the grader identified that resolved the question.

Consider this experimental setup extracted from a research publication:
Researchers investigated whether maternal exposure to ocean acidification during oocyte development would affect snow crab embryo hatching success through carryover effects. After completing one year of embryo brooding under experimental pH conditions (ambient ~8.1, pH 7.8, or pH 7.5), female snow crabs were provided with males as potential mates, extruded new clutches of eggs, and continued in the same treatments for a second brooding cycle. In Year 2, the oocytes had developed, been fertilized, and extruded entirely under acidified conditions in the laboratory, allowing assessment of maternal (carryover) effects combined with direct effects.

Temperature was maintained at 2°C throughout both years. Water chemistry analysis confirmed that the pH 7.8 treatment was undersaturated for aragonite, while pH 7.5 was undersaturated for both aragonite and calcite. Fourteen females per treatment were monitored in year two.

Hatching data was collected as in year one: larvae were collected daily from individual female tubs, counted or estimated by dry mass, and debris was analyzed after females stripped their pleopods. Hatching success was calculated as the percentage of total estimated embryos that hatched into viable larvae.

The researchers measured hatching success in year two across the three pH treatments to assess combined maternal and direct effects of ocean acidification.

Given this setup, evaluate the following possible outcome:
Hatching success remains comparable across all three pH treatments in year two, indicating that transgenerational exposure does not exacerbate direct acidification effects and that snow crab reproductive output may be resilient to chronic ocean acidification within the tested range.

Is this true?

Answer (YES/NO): YES